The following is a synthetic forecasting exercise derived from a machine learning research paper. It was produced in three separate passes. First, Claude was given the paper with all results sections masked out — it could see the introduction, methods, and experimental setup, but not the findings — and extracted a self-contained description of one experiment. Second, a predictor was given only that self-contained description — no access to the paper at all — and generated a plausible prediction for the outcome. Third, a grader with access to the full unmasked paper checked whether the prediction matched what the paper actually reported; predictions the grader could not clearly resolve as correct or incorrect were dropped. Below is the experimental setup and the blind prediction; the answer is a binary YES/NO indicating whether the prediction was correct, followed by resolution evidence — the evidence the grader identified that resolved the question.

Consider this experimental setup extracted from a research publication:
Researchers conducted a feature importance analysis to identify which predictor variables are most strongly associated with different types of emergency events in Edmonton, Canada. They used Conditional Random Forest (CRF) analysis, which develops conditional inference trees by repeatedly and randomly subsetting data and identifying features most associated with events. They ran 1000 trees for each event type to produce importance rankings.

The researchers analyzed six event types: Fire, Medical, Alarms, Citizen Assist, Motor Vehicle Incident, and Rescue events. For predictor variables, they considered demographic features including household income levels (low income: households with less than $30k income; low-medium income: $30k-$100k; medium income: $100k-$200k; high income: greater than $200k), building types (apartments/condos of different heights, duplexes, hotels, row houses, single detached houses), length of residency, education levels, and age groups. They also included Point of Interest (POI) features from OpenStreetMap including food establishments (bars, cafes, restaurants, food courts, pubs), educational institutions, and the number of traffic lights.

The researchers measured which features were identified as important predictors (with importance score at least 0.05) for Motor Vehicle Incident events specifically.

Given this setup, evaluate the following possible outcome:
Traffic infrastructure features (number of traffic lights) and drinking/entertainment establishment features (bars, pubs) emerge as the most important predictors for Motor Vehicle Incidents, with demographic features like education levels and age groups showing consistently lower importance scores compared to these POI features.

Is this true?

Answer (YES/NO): NO